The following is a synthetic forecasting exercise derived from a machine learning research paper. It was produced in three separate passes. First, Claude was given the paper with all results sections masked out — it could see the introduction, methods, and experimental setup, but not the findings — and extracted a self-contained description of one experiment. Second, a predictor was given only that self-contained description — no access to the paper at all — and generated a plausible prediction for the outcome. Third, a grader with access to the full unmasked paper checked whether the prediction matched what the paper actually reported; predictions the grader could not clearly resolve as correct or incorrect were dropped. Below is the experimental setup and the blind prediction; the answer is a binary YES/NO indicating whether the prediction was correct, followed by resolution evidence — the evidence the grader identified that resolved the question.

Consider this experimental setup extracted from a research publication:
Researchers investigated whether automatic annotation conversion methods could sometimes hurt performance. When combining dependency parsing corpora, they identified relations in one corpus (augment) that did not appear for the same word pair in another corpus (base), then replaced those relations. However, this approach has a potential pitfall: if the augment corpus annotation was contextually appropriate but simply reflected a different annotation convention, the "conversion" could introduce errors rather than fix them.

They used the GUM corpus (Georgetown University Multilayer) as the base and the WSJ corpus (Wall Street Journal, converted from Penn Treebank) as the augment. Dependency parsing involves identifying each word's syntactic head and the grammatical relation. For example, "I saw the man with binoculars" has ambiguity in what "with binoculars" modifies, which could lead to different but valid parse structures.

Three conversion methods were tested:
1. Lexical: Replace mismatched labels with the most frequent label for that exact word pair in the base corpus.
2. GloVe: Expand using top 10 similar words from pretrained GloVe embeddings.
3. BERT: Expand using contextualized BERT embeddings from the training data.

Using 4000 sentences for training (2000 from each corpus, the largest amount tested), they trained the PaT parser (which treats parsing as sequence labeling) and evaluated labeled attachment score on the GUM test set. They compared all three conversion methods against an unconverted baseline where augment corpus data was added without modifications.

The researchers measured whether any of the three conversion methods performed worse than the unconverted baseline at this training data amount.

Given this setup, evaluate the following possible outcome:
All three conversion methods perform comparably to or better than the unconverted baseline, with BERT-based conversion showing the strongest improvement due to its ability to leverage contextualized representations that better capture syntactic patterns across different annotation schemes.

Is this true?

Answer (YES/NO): NO